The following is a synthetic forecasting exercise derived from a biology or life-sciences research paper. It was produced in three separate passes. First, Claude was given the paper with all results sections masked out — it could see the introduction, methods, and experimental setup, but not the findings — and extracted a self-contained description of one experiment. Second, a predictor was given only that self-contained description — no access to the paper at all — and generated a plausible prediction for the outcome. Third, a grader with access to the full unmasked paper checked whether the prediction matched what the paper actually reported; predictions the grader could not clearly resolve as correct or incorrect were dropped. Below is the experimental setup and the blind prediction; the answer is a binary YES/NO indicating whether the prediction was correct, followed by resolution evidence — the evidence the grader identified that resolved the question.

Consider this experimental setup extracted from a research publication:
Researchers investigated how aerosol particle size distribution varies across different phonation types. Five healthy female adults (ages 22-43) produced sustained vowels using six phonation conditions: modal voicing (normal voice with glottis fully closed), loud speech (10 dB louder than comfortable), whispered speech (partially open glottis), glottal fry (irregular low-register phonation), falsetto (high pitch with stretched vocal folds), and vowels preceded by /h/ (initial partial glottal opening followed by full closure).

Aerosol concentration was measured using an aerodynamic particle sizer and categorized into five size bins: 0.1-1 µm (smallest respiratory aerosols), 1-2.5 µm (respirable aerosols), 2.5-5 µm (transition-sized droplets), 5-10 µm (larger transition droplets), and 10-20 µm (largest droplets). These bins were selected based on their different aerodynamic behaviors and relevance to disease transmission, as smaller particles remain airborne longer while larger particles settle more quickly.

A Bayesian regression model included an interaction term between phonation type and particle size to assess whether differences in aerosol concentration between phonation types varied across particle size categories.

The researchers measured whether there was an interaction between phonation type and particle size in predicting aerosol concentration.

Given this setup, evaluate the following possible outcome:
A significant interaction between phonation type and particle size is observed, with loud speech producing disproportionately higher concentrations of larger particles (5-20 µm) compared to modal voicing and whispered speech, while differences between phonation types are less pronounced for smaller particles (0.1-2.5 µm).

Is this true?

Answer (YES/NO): NO